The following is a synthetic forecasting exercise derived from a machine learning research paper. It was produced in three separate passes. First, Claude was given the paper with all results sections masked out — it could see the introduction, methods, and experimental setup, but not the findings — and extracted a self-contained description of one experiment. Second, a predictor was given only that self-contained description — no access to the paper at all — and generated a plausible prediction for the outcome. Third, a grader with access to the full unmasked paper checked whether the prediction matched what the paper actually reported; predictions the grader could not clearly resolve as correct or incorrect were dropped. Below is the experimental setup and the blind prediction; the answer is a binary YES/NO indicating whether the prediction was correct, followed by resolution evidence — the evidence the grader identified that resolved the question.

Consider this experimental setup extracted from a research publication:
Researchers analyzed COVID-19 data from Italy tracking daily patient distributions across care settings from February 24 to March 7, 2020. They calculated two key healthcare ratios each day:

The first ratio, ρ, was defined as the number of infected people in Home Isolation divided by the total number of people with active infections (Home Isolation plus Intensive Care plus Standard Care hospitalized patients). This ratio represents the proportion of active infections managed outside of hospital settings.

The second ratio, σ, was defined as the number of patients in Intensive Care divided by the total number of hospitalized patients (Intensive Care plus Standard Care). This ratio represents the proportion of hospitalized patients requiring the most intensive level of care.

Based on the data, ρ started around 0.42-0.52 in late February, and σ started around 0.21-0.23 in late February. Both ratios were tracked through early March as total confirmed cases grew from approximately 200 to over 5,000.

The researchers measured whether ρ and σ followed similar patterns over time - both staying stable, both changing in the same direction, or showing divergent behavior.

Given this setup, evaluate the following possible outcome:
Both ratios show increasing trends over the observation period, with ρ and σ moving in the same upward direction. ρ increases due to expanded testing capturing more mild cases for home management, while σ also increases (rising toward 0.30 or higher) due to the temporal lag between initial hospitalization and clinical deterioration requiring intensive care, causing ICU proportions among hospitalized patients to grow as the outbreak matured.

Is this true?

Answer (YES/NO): NO